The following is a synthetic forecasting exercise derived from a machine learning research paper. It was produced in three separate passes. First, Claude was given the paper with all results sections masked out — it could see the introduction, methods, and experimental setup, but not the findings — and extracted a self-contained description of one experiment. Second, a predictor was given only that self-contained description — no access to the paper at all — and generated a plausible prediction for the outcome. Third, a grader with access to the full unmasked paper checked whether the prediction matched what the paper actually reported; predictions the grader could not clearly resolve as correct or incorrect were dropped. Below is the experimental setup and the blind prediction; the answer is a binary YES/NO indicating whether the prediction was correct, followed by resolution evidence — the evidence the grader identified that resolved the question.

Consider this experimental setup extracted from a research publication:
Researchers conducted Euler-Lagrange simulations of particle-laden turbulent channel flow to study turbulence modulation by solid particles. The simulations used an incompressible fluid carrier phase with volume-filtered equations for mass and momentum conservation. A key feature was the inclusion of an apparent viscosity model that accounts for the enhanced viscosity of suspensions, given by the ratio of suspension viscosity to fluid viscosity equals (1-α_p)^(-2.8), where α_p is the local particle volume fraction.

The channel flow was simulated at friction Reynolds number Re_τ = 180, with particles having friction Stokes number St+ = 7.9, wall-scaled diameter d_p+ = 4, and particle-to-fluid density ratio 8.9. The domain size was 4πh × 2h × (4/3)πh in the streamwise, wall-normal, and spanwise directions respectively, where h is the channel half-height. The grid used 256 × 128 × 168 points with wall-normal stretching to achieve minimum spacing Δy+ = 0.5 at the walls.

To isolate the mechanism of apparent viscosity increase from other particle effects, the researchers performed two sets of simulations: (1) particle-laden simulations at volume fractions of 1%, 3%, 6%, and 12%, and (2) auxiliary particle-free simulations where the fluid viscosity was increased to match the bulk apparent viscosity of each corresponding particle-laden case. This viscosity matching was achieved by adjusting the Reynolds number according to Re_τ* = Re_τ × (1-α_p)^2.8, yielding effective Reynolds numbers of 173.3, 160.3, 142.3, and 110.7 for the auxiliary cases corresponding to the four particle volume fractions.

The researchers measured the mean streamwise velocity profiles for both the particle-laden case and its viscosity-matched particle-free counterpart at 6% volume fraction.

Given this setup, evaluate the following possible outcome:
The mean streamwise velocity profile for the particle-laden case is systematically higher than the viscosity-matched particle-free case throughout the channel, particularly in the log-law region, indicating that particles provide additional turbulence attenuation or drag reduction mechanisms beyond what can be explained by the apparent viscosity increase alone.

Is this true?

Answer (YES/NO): NO